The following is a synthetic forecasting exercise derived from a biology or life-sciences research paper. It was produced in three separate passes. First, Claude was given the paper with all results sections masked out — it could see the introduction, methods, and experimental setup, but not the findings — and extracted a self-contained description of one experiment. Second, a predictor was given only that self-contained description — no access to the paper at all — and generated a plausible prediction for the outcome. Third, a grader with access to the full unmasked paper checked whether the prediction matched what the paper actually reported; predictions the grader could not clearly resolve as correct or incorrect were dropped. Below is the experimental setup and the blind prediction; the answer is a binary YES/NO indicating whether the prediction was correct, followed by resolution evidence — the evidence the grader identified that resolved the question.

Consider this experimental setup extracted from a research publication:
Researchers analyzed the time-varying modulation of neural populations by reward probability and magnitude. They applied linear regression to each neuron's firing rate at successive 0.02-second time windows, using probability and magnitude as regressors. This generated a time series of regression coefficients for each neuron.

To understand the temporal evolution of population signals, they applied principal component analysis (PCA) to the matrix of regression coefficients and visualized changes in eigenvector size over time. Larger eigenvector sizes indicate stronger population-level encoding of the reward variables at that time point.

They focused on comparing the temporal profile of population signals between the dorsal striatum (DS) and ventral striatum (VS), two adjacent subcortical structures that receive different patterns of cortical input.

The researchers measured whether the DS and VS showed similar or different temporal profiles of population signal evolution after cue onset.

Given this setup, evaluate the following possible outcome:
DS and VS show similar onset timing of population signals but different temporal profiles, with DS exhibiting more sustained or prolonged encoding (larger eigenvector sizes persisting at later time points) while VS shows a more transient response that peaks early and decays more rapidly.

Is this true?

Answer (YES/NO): NO